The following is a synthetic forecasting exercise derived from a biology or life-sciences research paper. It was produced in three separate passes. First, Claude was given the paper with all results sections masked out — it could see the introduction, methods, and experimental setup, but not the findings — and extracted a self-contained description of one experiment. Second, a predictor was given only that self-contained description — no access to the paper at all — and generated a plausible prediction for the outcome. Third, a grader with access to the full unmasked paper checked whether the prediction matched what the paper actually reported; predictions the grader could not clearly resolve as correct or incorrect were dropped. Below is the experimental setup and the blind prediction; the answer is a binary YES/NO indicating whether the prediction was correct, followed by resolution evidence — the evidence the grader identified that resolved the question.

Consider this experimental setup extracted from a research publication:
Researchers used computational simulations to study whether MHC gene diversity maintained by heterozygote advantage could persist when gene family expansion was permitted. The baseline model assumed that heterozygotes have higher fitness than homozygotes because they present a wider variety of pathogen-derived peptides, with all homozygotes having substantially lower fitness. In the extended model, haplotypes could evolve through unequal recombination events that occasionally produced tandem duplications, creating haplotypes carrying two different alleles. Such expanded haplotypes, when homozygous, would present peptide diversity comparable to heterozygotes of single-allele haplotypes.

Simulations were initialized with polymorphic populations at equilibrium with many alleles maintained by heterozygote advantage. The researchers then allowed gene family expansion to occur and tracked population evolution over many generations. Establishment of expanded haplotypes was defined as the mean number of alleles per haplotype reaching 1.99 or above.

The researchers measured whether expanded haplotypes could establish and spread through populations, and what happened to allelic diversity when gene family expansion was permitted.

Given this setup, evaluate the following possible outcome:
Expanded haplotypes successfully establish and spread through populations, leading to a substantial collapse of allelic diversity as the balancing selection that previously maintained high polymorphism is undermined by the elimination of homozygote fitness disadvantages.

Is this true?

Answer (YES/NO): YES